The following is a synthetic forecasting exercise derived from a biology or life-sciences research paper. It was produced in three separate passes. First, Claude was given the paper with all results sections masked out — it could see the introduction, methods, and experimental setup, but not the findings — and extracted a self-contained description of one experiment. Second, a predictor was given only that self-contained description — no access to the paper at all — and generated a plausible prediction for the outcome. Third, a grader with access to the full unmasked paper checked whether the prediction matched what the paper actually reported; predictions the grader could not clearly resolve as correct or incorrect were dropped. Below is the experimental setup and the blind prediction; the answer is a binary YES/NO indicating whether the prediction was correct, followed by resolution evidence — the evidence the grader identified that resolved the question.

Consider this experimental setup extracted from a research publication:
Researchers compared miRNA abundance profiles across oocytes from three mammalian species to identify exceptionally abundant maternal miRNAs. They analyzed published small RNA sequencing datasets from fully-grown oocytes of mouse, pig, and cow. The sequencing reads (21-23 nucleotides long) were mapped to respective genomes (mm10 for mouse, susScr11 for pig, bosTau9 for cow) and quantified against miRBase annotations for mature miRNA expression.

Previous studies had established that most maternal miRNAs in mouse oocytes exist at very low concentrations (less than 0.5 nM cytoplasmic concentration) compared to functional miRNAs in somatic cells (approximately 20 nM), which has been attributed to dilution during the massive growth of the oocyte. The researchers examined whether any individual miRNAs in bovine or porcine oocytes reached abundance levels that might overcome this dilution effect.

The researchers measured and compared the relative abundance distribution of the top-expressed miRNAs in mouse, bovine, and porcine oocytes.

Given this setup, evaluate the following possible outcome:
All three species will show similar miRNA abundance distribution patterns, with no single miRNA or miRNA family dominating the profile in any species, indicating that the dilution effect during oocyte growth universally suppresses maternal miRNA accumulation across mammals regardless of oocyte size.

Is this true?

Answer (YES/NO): NO